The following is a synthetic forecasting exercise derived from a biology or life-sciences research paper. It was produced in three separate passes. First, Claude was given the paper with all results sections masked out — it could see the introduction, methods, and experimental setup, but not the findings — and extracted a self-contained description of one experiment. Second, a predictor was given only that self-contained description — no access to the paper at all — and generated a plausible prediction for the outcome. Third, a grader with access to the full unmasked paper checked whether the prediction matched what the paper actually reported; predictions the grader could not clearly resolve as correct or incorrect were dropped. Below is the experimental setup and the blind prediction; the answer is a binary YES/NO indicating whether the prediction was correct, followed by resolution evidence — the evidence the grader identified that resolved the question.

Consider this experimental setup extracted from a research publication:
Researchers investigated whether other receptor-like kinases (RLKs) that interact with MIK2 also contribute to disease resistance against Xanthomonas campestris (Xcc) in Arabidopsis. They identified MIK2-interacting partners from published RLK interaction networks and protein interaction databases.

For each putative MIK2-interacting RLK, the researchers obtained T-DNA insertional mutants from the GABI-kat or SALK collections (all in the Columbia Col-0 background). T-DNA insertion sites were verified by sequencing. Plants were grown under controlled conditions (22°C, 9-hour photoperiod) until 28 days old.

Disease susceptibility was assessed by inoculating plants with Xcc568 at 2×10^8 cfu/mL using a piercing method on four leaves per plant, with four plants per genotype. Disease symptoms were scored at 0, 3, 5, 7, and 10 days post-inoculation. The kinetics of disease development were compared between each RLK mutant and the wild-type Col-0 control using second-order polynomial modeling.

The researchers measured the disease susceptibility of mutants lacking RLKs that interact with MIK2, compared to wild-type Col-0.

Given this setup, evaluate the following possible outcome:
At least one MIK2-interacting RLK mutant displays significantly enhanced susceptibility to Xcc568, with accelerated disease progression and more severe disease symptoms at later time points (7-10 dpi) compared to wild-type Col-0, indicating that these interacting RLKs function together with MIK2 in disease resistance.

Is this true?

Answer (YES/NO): YES